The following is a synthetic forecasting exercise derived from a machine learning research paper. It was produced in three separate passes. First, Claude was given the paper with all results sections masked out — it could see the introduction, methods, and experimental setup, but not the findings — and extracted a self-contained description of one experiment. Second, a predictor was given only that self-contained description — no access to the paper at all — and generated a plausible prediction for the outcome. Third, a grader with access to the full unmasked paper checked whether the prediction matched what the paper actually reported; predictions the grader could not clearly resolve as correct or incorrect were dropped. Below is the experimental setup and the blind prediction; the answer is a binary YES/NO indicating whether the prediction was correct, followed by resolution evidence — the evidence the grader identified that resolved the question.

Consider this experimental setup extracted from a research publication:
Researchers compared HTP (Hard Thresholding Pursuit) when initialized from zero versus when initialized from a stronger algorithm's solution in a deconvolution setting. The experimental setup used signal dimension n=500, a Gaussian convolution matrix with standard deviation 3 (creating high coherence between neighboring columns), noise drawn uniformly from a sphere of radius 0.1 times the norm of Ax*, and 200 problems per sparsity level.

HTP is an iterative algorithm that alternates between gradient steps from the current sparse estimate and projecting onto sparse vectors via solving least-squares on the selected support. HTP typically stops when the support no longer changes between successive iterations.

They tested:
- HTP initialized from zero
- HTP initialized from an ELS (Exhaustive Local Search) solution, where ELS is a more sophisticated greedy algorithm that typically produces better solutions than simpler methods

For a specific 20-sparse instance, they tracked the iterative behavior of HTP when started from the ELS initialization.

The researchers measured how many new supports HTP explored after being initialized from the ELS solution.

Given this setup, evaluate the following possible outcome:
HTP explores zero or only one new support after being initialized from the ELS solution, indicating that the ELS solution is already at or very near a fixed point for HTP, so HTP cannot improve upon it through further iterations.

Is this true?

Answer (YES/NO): YES